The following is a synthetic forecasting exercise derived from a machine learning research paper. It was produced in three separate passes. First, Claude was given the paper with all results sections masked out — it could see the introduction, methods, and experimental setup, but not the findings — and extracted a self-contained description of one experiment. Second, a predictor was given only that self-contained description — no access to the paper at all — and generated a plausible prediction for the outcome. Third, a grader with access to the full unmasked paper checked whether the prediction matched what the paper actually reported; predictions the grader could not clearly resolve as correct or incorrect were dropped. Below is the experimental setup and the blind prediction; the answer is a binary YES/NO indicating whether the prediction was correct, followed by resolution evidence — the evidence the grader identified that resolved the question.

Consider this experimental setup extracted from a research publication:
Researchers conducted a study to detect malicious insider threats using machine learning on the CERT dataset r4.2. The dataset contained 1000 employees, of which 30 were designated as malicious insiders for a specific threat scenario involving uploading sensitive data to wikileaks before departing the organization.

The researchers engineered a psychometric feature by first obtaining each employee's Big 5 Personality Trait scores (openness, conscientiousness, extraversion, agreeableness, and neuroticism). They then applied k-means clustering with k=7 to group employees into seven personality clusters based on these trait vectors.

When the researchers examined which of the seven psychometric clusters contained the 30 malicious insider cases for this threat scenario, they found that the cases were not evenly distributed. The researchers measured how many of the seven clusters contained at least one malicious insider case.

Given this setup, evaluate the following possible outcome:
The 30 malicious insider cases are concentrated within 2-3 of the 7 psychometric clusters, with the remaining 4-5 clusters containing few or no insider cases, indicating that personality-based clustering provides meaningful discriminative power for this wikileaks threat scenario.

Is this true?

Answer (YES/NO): NO